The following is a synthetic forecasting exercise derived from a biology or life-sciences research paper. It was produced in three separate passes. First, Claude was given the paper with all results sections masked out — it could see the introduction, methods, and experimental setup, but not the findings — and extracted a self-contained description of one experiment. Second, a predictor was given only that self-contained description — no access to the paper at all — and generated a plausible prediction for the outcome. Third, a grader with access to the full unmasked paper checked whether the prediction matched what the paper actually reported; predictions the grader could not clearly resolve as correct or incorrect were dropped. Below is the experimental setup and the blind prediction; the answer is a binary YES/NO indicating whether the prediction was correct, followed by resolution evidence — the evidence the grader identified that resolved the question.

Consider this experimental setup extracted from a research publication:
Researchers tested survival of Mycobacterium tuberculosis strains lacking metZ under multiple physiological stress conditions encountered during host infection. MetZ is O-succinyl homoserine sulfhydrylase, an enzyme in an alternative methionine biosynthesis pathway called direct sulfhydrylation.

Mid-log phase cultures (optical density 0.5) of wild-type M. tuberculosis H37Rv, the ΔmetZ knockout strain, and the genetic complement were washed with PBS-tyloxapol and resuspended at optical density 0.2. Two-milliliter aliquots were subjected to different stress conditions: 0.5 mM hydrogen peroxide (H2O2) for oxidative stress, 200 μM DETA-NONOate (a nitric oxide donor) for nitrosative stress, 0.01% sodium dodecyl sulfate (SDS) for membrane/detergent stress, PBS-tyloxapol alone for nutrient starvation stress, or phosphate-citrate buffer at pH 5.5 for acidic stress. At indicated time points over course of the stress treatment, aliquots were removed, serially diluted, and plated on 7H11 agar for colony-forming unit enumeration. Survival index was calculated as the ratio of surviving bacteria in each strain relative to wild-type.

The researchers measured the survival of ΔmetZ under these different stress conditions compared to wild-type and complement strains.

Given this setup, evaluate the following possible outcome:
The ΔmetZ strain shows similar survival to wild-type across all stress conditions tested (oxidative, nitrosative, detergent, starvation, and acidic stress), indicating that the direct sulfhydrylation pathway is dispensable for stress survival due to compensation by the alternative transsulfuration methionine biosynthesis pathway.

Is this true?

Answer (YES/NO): NO